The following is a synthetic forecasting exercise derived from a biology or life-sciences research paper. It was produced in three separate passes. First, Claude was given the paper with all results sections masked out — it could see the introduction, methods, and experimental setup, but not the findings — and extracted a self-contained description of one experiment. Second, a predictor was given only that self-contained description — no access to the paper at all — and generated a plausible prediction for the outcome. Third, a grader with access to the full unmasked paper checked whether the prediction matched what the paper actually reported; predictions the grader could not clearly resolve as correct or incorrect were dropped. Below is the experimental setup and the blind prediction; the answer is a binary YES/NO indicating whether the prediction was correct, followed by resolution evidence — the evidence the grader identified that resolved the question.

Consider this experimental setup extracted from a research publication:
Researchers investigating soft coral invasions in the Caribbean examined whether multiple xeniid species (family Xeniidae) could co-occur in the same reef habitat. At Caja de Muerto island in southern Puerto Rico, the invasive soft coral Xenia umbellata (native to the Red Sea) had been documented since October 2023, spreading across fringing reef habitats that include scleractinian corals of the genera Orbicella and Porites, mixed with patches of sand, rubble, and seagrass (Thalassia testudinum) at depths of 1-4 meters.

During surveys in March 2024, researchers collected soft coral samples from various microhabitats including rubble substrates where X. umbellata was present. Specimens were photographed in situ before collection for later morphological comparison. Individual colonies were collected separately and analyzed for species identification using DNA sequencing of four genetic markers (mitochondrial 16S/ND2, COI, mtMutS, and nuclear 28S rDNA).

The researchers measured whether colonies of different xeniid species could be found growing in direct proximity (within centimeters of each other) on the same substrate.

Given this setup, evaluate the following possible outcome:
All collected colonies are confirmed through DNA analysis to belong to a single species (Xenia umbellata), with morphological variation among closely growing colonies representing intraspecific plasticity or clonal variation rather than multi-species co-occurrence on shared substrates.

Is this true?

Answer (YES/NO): NO